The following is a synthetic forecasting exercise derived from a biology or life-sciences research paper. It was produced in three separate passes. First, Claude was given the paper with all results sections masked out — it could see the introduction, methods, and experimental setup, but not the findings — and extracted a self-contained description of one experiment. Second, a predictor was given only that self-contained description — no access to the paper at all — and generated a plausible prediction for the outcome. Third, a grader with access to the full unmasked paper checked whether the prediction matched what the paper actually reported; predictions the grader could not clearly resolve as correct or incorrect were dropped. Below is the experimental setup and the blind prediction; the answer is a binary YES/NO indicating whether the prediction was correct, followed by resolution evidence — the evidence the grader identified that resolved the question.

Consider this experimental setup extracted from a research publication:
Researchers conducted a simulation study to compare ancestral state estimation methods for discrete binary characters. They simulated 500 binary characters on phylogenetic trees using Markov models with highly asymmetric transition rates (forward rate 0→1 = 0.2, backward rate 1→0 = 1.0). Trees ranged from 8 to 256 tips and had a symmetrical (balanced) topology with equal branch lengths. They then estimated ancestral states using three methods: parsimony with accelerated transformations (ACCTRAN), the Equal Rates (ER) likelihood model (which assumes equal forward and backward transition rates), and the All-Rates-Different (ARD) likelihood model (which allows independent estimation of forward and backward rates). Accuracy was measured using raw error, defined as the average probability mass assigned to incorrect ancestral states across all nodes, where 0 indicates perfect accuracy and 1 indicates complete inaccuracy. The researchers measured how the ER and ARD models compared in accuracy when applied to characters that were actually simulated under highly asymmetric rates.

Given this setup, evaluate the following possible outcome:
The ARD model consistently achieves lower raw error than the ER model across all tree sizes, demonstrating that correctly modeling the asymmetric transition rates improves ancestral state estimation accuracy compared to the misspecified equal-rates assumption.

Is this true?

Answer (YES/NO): NO